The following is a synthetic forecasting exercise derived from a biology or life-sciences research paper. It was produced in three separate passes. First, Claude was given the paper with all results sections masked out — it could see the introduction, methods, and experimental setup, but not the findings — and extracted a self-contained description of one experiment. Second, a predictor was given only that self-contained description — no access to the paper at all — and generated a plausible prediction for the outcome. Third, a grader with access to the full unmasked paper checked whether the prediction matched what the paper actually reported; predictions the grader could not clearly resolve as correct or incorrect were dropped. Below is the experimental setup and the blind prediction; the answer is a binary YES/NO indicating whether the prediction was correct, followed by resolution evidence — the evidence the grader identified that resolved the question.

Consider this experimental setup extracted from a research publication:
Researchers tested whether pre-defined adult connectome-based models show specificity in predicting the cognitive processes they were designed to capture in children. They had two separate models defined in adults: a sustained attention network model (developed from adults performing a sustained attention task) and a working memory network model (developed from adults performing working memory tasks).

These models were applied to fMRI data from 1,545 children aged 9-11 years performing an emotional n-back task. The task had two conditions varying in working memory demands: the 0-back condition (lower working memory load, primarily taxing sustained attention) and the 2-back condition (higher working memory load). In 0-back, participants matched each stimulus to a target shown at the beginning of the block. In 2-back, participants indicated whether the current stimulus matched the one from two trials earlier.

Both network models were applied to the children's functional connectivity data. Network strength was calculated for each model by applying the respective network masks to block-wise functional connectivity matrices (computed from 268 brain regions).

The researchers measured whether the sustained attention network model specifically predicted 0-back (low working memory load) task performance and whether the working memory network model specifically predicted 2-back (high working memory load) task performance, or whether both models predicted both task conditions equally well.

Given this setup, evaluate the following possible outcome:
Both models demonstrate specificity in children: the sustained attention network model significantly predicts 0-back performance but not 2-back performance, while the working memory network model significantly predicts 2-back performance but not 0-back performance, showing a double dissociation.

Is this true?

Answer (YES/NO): NO